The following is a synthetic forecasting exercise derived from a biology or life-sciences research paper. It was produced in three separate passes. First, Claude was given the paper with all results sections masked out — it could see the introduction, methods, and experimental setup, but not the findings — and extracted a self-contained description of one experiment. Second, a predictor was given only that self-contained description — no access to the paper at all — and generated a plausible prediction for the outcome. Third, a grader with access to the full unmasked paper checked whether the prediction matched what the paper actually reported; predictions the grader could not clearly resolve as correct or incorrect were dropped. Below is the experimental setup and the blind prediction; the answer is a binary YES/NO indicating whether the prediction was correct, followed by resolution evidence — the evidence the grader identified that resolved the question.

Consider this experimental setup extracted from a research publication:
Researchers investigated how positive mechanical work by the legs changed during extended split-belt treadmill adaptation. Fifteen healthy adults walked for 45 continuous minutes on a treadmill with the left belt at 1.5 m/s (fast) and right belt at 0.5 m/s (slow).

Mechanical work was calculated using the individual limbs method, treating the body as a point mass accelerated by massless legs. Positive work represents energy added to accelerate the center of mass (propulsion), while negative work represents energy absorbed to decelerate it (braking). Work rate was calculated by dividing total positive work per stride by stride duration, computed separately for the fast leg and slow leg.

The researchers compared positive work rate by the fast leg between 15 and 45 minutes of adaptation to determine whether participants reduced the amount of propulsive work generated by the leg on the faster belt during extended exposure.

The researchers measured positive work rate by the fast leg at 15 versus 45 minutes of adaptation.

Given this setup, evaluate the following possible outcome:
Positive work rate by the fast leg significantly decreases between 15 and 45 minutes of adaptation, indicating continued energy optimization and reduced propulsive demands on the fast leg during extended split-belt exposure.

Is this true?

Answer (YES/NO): YES